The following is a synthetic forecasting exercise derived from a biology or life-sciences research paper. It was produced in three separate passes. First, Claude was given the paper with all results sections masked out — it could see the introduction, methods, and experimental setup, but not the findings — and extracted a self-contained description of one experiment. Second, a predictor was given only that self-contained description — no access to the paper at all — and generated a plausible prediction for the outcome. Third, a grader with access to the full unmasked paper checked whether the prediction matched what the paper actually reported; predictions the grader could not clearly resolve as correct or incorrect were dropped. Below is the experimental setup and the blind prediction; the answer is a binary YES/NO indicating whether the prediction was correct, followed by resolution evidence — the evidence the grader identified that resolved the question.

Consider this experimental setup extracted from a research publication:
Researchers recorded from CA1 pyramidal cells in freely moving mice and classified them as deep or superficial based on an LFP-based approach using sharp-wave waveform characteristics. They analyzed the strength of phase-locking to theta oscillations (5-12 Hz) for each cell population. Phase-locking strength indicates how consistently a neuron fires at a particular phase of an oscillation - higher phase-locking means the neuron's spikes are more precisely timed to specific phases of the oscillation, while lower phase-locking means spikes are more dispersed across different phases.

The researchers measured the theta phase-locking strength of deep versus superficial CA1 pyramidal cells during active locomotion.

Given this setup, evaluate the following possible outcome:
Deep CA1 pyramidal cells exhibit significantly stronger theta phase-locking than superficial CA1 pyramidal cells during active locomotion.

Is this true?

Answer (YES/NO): NO